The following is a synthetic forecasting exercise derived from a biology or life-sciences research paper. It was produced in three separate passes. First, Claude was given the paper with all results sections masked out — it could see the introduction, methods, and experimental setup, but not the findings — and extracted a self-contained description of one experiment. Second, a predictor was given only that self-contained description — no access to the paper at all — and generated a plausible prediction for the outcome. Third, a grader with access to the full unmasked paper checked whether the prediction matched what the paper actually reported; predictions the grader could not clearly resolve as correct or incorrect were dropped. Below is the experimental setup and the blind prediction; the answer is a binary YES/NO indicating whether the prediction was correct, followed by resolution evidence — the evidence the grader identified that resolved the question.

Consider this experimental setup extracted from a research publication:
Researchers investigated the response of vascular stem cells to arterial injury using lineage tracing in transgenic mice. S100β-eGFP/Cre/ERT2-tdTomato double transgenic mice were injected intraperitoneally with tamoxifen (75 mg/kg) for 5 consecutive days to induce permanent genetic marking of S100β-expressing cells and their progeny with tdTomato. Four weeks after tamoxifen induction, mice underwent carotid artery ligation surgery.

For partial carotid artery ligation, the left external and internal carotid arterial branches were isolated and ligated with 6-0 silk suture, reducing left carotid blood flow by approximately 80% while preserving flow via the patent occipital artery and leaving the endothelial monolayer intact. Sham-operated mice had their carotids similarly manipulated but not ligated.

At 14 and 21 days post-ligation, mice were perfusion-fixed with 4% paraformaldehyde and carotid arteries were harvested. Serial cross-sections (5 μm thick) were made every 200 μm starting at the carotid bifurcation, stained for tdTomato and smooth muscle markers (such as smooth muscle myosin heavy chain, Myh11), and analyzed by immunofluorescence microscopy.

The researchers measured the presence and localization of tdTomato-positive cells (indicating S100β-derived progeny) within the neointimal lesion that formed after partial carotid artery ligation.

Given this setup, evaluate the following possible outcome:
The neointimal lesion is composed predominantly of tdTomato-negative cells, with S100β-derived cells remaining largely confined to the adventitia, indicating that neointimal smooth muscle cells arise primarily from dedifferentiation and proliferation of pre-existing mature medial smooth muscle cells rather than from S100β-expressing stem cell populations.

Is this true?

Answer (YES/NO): NO